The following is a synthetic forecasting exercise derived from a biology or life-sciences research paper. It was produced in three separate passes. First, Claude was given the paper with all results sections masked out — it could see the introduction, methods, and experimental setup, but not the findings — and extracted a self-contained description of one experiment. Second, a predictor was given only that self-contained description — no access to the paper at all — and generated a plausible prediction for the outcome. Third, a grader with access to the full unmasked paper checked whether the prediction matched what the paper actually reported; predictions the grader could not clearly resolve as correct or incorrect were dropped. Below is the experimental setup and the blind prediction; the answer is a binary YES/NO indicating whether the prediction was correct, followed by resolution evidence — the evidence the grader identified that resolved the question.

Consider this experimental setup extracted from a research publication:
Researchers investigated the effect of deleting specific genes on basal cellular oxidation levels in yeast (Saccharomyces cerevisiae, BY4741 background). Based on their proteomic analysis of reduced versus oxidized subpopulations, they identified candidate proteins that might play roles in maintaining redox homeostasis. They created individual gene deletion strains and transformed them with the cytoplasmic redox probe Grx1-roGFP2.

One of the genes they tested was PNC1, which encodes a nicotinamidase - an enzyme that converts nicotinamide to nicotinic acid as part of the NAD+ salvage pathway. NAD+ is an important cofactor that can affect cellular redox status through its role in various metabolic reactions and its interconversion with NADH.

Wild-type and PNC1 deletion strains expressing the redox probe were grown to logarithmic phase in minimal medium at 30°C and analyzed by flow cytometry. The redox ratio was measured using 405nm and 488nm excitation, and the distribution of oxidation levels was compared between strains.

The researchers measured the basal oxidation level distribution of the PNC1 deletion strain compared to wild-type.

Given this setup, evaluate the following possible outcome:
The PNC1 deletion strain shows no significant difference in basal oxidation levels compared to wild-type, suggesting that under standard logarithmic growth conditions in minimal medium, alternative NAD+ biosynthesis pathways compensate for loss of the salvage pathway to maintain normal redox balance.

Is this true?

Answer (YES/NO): NO